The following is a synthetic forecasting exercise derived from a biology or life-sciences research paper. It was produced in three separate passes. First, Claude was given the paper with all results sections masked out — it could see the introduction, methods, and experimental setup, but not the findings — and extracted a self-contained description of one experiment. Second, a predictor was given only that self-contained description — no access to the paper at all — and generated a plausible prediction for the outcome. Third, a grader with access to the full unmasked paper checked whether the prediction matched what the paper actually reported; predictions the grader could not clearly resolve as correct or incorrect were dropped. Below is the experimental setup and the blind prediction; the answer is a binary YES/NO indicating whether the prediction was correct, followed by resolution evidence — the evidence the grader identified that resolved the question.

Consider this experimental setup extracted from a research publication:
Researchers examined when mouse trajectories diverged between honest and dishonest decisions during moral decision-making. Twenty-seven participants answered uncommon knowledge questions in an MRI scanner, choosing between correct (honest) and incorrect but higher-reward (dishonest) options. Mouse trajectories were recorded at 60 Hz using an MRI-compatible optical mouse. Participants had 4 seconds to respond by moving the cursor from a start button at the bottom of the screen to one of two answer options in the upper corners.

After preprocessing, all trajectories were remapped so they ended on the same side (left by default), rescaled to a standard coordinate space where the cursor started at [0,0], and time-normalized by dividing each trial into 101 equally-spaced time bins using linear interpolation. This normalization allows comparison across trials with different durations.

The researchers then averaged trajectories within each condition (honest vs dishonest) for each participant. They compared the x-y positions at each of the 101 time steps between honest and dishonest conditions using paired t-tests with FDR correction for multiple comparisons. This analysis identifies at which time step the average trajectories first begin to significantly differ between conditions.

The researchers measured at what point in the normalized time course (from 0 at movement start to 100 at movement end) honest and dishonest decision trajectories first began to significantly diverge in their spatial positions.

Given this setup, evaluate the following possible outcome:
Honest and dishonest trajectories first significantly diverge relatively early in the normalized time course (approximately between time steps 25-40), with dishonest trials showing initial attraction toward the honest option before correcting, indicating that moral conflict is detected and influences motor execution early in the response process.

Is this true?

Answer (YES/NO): YES